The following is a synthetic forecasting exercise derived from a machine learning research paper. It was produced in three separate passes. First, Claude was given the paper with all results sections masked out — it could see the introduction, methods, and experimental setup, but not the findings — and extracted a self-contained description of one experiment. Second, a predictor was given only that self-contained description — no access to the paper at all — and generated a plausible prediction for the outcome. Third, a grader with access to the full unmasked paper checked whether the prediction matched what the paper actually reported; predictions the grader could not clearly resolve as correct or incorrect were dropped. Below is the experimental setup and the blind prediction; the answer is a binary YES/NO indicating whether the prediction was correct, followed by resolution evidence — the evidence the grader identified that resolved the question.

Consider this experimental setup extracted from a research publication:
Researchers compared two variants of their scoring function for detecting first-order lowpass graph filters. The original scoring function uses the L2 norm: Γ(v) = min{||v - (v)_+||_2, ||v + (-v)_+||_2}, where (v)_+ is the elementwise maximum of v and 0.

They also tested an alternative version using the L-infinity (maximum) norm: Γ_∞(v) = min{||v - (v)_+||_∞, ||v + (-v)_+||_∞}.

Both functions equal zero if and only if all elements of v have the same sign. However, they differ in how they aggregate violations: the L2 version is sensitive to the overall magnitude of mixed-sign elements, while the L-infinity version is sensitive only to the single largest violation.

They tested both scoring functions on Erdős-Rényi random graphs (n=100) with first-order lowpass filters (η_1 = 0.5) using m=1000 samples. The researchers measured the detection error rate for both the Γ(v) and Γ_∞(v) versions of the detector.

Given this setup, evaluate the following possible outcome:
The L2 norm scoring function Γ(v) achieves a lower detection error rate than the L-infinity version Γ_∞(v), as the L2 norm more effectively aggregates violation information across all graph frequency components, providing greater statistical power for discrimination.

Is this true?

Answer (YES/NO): YES